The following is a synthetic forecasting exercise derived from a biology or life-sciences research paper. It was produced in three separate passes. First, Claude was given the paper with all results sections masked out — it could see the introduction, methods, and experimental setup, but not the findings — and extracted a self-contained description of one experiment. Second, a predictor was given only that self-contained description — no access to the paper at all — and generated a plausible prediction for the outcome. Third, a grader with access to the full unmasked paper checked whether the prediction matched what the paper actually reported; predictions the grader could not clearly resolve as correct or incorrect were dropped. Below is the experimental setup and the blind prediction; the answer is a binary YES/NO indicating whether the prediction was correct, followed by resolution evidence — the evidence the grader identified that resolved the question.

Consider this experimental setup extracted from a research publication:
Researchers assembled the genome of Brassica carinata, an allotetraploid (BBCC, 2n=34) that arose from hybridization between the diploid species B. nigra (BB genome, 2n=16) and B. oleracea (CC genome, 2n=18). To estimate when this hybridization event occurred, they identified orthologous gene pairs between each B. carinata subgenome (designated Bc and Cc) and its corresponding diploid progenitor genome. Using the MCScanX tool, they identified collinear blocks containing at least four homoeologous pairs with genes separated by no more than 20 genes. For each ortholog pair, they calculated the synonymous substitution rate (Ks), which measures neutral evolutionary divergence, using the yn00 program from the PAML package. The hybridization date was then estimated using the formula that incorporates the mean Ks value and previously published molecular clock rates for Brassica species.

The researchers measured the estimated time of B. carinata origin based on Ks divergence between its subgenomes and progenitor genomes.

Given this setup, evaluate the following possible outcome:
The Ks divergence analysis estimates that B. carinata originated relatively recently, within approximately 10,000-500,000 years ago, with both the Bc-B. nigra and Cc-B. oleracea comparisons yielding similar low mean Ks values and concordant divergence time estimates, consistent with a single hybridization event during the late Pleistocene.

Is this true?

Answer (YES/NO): NO